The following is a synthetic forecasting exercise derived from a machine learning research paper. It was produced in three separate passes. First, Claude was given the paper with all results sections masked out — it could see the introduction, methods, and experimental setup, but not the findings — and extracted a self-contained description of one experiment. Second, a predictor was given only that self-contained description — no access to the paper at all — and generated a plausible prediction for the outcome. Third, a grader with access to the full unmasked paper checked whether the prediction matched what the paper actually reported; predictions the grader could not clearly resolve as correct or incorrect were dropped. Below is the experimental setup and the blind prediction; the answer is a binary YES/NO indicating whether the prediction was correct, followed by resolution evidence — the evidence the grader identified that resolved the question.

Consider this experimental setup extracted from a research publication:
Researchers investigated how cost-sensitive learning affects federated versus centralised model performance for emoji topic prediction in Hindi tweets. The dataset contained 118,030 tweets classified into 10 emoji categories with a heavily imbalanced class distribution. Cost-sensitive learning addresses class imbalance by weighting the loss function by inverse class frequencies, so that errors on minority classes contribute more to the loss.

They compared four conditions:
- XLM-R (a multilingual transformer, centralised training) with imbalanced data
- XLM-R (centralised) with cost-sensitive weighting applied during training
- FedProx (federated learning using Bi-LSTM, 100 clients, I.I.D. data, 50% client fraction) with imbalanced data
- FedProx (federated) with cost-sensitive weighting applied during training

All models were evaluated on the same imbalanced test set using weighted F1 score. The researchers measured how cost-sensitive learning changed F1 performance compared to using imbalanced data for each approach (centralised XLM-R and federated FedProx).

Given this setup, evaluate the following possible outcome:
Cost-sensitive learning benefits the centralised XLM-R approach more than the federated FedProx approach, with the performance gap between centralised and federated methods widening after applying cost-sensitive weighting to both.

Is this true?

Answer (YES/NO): NO